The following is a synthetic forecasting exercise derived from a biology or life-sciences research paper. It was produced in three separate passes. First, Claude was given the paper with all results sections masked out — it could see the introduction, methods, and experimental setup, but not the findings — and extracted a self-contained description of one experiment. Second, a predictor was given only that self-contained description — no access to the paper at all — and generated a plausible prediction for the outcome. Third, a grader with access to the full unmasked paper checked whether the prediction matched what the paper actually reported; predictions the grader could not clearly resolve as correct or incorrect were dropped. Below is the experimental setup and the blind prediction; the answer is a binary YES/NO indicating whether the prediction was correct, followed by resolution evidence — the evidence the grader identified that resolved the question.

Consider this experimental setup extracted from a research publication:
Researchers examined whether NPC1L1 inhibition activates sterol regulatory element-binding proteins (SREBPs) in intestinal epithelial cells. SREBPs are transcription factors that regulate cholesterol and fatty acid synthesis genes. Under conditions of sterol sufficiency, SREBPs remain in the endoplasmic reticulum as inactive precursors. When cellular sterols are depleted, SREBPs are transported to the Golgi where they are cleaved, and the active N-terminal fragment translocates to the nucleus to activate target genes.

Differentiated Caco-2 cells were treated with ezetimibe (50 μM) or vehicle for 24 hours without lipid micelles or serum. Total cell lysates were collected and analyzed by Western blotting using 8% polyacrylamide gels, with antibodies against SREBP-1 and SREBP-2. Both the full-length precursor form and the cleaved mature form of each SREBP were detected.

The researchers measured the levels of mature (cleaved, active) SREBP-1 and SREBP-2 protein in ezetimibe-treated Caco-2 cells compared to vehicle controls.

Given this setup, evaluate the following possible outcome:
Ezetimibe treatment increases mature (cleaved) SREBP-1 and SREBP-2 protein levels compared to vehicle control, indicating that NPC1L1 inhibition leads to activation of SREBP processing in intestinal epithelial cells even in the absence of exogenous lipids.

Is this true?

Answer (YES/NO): NO